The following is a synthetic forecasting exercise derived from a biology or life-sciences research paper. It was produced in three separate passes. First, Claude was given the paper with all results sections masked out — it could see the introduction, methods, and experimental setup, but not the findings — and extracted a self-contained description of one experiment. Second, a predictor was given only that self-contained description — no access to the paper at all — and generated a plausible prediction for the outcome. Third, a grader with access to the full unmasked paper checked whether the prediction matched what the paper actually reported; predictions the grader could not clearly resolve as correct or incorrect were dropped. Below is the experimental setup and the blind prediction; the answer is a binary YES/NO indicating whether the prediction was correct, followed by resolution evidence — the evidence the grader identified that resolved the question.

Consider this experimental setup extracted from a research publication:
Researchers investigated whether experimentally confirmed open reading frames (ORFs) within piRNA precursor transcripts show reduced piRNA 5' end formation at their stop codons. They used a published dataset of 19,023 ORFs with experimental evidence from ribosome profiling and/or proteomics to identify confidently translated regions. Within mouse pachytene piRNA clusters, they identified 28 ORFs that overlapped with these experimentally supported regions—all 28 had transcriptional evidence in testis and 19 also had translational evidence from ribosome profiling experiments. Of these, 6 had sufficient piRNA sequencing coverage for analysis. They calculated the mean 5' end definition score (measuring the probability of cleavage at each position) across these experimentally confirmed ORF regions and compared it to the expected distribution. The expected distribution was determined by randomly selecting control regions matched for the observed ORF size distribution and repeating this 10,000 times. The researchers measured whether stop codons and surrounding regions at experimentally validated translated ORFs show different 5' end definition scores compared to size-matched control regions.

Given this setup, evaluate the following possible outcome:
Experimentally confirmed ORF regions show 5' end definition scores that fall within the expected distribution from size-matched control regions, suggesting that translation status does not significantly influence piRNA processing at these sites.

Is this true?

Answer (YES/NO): YES